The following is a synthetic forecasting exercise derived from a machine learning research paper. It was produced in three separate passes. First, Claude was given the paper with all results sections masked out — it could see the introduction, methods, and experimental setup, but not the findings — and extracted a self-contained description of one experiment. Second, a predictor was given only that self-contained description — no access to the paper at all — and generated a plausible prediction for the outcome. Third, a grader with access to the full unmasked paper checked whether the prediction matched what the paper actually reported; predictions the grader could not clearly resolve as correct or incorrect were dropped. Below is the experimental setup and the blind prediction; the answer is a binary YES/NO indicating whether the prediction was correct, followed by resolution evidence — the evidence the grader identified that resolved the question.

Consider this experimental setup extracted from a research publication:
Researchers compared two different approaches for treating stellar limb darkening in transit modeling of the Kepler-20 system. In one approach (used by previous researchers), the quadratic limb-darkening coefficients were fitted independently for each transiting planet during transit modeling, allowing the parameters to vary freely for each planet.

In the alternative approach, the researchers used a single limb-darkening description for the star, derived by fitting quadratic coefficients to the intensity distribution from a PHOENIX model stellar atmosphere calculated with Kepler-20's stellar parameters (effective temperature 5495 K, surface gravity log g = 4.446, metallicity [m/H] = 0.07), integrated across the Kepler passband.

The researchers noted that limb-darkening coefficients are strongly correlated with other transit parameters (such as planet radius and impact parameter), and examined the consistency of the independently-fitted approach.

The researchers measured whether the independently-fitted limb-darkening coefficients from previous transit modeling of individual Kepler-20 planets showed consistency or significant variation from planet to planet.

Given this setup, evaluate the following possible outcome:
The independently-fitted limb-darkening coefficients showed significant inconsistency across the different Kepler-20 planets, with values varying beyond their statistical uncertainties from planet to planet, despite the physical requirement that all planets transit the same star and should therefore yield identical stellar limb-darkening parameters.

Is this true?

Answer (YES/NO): YES